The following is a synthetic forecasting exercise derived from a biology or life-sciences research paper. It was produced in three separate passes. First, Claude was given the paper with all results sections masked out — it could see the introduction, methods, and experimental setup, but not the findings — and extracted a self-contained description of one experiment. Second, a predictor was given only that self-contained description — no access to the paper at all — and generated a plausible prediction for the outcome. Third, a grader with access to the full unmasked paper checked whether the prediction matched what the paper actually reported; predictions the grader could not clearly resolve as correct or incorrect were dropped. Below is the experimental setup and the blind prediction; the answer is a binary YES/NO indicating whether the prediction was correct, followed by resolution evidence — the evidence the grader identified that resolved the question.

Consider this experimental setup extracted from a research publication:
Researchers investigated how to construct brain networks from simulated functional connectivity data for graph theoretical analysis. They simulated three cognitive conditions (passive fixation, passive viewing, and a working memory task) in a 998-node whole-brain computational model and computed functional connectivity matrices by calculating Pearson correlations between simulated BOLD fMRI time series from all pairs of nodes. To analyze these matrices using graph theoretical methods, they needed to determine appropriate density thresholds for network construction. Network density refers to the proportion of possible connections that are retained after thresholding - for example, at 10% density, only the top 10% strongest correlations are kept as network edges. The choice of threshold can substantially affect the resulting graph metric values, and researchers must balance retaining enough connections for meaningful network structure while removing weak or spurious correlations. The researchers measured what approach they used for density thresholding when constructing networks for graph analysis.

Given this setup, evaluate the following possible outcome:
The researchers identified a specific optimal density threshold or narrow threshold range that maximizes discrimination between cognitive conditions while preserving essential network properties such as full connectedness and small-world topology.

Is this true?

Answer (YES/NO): NO